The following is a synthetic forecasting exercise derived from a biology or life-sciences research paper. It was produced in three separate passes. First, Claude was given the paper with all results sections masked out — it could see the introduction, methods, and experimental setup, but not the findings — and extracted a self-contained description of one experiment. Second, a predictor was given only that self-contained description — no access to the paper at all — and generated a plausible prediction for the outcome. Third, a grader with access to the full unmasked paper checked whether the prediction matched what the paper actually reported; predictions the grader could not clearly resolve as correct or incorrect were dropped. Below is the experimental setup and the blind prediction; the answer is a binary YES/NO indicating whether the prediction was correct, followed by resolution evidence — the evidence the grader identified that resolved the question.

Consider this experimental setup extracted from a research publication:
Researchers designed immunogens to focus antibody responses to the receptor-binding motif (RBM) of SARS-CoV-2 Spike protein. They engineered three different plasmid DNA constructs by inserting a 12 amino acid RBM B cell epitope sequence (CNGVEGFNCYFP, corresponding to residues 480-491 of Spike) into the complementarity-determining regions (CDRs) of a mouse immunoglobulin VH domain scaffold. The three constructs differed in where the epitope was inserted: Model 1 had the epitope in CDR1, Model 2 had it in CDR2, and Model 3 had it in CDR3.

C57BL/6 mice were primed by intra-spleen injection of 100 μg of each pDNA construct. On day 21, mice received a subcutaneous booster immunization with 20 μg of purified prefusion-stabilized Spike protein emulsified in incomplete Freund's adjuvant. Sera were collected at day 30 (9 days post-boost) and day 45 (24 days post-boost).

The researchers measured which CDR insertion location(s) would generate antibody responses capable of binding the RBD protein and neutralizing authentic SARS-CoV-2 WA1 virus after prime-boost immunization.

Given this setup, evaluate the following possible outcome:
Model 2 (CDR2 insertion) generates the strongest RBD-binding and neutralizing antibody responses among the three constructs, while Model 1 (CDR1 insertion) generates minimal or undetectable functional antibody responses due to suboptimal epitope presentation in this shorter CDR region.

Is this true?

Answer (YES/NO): NO